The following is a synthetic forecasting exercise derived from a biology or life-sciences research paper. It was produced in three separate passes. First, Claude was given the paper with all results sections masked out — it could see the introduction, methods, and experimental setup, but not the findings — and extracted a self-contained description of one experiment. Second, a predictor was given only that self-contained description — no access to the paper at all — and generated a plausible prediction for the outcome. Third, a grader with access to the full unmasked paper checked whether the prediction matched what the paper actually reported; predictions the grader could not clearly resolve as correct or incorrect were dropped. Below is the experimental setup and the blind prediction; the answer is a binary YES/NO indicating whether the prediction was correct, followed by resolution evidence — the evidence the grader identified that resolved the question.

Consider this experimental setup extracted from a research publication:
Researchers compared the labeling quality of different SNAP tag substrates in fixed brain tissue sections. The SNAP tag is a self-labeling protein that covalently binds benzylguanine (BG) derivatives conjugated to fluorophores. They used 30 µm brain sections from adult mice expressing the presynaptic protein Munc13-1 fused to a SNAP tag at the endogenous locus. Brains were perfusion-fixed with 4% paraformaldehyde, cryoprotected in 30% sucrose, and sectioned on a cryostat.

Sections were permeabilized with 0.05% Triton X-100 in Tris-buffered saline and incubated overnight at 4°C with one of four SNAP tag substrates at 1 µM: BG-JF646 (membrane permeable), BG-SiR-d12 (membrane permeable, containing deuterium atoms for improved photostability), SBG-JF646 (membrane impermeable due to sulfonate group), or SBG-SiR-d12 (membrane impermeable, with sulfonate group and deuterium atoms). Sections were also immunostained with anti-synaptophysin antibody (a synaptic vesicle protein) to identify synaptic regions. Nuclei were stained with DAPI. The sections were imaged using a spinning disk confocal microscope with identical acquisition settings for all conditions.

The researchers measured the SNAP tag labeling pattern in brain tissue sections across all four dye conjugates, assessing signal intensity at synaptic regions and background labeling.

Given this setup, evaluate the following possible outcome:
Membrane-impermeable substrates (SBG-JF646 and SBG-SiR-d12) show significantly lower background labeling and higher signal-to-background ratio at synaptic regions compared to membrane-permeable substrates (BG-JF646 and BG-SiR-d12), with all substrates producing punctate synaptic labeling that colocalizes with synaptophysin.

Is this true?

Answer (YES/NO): NO